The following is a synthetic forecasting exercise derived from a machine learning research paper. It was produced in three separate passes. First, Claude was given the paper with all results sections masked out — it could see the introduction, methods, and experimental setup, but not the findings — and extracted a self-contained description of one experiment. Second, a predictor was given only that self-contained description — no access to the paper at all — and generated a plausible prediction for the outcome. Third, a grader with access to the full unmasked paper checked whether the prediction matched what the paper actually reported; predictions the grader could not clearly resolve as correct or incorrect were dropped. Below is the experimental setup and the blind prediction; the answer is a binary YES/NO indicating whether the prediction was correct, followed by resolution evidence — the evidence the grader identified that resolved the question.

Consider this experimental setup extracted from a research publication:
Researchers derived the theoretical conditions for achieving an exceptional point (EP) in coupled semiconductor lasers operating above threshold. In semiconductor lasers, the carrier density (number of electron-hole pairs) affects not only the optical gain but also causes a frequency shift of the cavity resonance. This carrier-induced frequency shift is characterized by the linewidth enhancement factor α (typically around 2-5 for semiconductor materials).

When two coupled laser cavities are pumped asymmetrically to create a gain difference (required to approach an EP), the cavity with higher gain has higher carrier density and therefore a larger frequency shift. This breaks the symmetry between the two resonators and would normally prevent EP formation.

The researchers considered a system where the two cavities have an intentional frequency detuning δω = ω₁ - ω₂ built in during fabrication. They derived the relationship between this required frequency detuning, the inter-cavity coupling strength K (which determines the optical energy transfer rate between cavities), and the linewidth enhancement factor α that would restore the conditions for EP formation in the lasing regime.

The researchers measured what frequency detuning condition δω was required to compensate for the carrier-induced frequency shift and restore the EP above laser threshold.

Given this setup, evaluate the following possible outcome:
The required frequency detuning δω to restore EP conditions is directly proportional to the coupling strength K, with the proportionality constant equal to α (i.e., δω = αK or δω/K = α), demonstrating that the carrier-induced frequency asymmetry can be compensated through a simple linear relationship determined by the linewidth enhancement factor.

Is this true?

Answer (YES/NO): NO